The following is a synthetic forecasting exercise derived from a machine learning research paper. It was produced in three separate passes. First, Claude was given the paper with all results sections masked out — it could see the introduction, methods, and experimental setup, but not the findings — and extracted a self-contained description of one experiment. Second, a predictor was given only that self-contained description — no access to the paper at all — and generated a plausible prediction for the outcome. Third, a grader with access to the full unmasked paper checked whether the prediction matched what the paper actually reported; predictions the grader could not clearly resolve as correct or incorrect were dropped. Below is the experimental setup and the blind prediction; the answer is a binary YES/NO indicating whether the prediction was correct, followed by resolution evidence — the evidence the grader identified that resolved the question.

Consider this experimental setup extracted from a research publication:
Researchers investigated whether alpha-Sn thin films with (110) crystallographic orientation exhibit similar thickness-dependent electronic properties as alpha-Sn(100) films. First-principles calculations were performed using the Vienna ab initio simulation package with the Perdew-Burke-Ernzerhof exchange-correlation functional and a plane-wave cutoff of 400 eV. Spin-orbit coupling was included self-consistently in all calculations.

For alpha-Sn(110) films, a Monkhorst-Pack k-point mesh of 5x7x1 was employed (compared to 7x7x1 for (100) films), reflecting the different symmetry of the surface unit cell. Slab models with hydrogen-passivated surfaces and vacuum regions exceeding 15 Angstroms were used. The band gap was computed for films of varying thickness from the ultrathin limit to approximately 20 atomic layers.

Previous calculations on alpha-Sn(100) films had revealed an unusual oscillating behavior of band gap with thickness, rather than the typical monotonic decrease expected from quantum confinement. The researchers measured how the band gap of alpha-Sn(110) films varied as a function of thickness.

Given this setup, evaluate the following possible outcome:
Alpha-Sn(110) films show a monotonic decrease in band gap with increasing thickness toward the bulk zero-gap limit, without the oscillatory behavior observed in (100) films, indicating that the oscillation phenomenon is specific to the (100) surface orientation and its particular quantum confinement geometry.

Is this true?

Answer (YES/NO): NO